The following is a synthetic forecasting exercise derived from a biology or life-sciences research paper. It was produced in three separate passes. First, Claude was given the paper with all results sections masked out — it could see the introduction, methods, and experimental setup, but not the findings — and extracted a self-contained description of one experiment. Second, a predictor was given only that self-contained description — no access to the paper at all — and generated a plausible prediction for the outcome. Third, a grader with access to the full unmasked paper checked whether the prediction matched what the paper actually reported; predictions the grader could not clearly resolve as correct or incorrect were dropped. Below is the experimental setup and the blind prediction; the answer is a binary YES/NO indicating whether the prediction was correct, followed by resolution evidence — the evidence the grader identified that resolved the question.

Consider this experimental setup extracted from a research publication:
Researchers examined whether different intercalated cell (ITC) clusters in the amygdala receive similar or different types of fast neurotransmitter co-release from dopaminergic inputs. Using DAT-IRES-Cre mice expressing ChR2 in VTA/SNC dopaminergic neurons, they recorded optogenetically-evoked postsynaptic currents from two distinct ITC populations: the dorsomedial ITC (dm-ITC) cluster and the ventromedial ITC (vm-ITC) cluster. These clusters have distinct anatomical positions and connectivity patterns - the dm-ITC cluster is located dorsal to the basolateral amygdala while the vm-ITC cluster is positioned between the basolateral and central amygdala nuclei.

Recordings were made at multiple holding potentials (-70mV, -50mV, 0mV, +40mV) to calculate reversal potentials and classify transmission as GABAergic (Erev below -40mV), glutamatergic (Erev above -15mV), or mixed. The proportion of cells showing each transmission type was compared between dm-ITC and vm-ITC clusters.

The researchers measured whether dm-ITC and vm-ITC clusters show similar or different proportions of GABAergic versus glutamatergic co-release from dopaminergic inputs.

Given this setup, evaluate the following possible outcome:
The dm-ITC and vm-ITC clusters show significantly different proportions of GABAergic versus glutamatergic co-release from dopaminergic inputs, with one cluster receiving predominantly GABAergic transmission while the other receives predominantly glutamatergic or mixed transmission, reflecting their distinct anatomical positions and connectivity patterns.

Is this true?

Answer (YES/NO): NO